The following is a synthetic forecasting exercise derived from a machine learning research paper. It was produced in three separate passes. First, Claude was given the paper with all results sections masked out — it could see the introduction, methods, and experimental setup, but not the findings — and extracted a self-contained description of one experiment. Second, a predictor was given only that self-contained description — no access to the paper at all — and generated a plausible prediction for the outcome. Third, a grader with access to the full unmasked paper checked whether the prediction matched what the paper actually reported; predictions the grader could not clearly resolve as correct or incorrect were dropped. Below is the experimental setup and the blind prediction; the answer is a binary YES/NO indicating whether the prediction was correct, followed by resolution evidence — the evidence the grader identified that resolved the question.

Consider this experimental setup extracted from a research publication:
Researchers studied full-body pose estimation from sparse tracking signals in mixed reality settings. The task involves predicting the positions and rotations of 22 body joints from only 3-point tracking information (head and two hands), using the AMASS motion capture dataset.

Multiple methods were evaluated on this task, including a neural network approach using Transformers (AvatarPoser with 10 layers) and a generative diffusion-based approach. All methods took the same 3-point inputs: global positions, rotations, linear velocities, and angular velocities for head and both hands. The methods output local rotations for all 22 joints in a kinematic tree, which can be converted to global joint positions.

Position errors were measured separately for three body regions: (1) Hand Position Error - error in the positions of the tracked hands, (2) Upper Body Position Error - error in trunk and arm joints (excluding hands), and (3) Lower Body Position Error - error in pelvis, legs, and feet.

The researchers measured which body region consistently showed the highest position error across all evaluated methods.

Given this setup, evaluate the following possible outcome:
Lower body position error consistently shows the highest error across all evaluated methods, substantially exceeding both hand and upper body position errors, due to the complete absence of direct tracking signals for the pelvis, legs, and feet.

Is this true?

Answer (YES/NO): YES